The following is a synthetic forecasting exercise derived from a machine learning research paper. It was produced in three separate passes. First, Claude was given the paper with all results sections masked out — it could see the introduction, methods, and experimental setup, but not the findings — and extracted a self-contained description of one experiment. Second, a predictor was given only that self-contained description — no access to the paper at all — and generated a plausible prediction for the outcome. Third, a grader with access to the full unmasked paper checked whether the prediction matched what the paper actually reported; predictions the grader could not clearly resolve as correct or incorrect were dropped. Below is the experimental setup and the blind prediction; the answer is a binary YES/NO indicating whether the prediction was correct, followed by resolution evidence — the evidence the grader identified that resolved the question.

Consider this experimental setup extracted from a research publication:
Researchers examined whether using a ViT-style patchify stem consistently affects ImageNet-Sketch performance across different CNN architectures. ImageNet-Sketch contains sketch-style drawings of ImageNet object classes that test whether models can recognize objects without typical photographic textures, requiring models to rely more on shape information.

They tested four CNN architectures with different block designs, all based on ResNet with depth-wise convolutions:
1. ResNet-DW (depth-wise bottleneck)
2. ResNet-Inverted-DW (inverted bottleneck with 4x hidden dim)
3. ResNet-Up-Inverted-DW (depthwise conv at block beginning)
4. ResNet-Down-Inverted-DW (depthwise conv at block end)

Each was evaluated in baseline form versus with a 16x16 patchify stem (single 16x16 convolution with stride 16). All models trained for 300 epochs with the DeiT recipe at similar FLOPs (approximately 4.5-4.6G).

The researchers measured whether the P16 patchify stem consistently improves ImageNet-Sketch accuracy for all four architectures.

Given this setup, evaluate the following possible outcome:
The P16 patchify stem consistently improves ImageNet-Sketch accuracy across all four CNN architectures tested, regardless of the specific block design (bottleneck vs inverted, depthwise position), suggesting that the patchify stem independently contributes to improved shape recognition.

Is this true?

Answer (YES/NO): YES